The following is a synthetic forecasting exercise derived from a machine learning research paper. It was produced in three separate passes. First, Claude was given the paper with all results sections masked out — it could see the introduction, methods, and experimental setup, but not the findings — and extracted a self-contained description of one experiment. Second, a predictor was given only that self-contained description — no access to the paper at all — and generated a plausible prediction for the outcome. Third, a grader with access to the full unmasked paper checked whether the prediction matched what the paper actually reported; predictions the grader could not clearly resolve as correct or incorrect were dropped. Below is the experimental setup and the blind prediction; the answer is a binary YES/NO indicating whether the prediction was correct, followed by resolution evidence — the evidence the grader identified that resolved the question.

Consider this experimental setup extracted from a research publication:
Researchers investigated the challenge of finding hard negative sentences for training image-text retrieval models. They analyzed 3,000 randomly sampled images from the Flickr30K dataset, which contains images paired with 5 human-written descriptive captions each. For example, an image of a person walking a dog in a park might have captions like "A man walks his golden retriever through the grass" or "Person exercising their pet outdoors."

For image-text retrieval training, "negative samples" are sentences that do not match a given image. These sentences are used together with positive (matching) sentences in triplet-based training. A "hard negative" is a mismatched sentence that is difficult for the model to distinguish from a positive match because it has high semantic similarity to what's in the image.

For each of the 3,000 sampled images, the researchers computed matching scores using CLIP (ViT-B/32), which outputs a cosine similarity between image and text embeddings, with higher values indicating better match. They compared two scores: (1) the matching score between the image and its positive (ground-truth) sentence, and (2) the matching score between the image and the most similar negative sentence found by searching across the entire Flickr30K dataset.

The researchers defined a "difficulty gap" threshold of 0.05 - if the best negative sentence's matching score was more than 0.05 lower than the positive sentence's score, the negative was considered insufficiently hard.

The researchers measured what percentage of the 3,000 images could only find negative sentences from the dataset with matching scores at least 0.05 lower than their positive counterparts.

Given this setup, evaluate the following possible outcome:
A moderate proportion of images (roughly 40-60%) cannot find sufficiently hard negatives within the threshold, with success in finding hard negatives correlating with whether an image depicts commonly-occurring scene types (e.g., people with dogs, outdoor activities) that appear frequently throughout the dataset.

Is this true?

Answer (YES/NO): NO